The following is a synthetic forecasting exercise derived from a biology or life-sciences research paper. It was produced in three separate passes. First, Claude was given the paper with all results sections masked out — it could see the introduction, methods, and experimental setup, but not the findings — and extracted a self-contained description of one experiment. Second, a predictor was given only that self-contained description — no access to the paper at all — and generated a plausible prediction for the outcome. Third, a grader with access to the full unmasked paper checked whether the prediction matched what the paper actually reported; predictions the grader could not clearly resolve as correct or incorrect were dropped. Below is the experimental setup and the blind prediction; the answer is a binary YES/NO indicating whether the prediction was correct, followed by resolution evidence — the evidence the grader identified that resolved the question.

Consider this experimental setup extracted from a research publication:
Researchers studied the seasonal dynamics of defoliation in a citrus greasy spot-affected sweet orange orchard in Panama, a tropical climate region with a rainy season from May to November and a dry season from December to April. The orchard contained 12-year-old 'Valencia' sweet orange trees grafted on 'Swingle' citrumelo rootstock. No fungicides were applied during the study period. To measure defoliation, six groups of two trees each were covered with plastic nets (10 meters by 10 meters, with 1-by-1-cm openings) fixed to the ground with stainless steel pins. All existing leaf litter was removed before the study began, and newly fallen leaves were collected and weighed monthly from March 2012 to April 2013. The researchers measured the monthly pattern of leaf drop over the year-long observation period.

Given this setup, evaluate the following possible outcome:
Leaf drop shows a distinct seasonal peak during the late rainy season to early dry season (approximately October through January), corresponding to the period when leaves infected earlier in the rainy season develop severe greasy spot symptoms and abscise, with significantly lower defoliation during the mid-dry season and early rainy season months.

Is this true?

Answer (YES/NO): NO